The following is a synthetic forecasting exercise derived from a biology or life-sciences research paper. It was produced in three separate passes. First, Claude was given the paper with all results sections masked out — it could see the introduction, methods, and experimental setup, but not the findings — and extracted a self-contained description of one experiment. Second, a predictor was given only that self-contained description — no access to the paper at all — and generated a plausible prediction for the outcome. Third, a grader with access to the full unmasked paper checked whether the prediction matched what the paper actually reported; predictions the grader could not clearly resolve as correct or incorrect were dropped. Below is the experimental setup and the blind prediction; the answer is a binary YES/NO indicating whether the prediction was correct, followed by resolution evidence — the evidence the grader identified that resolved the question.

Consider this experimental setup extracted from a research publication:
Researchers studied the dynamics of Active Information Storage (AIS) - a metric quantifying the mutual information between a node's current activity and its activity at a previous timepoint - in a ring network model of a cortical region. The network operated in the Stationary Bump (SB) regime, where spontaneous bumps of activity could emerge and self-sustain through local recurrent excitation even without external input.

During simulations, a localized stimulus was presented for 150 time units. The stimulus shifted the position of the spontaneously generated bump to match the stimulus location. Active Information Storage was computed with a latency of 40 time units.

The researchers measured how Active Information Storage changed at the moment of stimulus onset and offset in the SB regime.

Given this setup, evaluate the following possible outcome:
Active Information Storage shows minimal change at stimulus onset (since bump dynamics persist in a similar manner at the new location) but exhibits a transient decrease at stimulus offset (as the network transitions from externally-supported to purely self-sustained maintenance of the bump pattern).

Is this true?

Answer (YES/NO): NO